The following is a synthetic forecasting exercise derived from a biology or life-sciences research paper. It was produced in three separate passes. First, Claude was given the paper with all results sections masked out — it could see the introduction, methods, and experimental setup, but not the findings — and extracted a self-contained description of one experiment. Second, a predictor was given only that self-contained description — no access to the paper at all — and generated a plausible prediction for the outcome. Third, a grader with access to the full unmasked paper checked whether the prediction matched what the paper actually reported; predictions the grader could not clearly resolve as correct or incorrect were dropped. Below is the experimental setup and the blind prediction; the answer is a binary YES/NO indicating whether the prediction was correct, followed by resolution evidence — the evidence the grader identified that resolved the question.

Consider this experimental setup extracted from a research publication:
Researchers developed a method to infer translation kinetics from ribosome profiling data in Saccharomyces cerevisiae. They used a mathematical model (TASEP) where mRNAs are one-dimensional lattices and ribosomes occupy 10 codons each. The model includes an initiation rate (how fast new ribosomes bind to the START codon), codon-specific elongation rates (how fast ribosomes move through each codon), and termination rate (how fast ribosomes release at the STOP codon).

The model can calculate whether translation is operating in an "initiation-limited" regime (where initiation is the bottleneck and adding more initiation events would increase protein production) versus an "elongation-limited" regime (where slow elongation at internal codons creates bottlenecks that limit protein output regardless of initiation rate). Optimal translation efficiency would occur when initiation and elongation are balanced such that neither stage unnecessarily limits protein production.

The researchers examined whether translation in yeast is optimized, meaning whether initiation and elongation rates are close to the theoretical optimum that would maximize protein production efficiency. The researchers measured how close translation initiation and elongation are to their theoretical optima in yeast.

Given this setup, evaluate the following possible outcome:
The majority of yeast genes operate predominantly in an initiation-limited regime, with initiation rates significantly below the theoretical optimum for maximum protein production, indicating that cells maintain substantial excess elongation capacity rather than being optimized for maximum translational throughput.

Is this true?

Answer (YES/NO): NO